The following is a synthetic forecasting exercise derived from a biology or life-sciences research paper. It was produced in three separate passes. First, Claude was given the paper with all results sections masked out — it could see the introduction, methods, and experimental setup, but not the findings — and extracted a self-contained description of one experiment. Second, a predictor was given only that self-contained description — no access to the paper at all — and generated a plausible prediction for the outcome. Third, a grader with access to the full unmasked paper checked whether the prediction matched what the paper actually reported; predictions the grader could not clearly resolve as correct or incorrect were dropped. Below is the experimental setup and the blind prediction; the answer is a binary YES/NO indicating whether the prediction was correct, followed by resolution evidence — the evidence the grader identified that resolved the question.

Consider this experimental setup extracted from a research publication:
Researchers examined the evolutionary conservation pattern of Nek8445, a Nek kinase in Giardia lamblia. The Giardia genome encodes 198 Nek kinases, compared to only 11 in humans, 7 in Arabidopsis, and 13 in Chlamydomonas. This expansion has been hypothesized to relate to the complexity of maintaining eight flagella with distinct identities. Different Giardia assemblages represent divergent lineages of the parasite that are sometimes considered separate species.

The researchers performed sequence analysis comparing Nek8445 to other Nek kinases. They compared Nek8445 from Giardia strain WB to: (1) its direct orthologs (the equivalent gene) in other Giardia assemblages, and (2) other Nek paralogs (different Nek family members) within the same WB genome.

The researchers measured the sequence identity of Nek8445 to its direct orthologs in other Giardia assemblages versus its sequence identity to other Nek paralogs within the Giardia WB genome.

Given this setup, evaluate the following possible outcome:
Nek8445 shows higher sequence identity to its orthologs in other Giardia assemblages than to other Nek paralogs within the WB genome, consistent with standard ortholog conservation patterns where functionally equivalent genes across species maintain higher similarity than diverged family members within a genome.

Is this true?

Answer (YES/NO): YES